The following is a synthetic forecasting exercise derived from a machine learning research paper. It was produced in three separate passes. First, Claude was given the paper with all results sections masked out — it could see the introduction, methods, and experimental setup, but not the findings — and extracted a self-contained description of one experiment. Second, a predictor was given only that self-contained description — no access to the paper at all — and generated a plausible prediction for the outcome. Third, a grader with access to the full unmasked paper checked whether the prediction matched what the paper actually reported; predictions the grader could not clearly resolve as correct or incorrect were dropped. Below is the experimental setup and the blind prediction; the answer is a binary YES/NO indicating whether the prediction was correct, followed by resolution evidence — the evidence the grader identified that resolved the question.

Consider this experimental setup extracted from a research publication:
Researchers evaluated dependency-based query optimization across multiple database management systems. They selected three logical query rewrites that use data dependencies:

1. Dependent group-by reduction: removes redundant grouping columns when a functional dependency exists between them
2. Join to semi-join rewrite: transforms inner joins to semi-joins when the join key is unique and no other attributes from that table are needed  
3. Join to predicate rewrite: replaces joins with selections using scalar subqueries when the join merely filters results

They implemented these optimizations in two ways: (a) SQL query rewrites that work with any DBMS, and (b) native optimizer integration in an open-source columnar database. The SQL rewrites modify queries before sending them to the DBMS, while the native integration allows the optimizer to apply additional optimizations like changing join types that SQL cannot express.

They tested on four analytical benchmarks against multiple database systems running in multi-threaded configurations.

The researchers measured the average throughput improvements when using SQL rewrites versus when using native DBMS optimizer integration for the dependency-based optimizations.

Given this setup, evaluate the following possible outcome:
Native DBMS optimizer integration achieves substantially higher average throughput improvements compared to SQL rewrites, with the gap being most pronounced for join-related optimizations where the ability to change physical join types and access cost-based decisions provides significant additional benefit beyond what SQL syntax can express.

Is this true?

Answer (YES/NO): NO